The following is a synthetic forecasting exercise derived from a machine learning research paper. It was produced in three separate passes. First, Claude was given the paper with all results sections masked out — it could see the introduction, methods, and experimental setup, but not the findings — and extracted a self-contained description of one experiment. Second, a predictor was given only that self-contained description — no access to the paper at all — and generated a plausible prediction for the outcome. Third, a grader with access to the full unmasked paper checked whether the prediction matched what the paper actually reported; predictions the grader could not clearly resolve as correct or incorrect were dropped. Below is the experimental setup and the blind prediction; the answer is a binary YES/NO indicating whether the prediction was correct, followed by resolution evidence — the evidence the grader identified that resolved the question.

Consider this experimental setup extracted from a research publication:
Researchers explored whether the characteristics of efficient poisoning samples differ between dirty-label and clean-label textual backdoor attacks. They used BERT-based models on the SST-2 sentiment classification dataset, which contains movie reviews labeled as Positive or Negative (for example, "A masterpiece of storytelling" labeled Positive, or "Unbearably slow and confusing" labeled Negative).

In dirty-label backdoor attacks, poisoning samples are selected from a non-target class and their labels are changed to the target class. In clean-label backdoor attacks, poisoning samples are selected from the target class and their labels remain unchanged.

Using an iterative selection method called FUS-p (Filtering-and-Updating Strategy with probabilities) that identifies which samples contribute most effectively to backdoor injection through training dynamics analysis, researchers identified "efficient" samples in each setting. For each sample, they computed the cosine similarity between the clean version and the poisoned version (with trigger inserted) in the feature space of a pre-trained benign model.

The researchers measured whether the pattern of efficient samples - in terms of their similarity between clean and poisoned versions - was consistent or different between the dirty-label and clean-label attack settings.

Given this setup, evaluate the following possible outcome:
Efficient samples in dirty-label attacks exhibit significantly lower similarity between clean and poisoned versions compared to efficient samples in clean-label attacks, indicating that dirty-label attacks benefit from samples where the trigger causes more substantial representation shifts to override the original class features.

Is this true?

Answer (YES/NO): NO